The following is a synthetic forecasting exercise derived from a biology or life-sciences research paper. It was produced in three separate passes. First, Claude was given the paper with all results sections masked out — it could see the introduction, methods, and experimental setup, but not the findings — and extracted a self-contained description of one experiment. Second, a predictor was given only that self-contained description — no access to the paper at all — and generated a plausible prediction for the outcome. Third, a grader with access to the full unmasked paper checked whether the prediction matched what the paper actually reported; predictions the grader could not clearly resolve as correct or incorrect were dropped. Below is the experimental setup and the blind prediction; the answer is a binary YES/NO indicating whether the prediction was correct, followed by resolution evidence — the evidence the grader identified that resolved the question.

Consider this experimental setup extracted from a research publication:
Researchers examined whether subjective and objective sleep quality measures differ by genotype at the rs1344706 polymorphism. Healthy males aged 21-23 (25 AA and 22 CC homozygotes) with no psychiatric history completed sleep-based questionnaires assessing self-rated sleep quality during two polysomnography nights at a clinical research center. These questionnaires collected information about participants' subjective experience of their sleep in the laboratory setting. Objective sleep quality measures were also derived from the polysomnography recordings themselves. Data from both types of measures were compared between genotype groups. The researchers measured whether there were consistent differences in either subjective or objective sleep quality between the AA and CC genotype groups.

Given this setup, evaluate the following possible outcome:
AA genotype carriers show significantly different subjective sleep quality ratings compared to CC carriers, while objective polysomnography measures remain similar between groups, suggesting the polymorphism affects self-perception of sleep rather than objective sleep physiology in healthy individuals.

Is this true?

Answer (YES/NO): NO